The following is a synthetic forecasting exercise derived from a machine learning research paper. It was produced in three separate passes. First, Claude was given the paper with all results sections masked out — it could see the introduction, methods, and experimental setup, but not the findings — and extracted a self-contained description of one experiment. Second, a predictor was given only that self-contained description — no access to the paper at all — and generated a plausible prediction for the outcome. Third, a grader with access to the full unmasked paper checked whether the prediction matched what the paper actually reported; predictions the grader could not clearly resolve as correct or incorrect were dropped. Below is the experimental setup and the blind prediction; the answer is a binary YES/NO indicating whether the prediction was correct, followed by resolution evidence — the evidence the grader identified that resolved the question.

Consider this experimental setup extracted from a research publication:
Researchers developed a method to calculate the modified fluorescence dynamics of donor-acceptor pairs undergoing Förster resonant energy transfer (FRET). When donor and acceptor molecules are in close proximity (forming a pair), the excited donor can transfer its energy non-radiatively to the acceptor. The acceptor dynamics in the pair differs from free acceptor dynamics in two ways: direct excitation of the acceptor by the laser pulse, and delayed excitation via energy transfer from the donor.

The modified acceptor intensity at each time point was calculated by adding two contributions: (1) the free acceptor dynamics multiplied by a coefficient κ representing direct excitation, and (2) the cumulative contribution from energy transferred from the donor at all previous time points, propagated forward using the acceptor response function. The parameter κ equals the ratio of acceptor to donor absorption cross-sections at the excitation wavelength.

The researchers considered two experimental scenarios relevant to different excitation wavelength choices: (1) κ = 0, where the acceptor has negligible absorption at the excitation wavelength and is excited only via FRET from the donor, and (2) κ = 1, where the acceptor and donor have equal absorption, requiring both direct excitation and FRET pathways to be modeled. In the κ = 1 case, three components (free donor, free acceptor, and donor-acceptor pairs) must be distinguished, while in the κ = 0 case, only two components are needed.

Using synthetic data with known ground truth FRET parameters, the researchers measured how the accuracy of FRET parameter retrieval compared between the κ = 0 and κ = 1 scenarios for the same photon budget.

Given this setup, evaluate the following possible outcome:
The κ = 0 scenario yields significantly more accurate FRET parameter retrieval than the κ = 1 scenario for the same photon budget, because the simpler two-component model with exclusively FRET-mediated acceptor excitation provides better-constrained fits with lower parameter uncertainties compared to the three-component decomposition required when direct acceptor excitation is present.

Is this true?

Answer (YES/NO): YES